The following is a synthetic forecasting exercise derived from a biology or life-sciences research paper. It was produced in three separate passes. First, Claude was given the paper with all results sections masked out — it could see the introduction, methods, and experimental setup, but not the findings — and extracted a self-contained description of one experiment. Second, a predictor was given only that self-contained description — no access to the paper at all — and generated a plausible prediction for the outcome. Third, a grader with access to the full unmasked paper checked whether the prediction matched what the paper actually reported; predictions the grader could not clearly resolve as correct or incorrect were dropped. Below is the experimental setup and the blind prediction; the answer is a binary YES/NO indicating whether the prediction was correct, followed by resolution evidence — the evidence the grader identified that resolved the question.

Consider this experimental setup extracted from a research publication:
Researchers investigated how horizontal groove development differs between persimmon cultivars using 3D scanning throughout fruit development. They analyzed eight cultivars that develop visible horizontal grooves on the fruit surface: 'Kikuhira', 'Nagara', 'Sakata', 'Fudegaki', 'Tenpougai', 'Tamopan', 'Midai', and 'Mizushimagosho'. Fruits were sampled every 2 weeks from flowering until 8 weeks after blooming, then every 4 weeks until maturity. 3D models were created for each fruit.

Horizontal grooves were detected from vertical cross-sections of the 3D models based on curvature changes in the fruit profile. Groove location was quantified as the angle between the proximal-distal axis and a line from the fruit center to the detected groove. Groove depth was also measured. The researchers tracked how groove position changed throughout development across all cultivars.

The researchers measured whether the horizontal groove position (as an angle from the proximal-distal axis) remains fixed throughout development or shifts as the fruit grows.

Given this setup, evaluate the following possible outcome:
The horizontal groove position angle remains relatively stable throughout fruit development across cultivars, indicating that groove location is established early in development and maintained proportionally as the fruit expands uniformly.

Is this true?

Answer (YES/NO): NO